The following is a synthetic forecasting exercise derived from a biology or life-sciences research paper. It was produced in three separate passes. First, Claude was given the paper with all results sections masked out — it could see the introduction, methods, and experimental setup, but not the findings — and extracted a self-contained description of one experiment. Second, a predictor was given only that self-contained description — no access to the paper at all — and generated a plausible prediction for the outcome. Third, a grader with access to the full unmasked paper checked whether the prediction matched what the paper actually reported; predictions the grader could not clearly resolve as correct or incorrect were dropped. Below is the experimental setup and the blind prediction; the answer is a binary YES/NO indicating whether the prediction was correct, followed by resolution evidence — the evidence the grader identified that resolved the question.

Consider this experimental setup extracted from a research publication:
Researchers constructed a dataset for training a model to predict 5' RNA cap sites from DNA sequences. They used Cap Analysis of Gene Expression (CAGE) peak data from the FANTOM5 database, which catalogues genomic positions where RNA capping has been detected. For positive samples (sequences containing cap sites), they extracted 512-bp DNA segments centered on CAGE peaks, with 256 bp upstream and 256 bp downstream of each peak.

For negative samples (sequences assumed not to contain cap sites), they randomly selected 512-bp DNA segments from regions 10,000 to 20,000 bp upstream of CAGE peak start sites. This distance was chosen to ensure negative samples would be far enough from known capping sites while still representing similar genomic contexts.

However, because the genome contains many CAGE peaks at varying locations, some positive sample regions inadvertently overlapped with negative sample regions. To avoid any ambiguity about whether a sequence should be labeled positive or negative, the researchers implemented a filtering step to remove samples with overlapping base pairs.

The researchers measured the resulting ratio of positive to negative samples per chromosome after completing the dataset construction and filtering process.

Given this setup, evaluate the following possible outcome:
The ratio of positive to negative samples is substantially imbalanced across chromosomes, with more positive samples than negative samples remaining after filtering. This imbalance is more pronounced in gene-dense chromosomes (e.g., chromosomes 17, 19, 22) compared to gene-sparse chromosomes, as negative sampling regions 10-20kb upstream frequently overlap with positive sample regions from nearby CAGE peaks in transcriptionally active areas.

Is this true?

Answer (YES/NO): NO